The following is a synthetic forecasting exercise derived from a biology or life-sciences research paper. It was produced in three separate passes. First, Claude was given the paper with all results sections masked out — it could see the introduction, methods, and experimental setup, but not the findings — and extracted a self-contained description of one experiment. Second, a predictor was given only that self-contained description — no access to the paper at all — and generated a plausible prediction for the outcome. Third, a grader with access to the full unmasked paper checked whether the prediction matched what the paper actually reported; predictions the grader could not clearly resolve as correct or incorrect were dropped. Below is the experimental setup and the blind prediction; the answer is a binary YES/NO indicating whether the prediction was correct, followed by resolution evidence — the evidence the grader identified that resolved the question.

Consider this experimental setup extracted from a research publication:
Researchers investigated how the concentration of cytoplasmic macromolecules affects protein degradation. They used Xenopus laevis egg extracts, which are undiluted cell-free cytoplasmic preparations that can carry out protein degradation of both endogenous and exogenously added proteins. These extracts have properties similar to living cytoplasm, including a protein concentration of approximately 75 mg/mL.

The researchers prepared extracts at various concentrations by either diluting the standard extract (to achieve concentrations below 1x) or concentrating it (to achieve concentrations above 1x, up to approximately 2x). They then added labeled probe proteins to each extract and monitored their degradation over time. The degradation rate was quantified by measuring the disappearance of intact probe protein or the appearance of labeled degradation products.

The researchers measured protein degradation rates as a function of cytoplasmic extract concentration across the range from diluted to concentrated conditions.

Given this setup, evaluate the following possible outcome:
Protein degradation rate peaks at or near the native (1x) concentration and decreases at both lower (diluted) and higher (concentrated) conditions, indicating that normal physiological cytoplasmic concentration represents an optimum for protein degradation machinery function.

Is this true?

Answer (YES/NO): NO